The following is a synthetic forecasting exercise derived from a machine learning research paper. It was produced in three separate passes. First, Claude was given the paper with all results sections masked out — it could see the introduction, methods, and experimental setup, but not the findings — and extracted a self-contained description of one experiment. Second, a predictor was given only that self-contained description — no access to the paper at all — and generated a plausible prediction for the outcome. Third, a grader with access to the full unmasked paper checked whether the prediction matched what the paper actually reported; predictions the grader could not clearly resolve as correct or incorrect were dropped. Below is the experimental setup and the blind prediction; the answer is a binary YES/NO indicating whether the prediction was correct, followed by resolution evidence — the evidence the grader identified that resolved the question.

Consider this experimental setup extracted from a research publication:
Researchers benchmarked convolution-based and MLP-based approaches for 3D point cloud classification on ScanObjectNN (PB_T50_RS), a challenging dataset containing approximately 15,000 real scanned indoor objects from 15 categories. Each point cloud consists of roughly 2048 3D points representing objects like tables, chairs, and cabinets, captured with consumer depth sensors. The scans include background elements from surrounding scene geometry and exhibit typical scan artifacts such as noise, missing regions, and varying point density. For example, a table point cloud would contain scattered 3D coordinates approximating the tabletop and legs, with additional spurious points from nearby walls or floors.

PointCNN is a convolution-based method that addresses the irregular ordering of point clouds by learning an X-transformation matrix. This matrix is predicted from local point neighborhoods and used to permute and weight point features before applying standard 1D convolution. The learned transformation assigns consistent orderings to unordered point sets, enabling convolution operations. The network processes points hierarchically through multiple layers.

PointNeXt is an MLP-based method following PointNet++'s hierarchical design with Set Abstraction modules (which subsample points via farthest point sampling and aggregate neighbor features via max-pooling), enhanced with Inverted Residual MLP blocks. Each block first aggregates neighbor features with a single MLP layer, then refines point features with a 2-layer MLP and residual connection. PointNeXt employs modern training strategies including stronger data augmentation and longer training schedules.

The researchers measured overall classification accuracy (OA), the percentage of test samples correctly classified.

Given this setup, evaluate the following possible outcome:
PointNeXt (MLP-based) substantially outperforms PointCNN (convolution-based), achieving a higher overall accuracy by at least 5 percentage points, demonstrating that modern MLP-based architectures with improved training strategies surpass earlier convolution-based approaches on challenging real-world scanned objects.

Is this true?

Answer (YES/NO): YES